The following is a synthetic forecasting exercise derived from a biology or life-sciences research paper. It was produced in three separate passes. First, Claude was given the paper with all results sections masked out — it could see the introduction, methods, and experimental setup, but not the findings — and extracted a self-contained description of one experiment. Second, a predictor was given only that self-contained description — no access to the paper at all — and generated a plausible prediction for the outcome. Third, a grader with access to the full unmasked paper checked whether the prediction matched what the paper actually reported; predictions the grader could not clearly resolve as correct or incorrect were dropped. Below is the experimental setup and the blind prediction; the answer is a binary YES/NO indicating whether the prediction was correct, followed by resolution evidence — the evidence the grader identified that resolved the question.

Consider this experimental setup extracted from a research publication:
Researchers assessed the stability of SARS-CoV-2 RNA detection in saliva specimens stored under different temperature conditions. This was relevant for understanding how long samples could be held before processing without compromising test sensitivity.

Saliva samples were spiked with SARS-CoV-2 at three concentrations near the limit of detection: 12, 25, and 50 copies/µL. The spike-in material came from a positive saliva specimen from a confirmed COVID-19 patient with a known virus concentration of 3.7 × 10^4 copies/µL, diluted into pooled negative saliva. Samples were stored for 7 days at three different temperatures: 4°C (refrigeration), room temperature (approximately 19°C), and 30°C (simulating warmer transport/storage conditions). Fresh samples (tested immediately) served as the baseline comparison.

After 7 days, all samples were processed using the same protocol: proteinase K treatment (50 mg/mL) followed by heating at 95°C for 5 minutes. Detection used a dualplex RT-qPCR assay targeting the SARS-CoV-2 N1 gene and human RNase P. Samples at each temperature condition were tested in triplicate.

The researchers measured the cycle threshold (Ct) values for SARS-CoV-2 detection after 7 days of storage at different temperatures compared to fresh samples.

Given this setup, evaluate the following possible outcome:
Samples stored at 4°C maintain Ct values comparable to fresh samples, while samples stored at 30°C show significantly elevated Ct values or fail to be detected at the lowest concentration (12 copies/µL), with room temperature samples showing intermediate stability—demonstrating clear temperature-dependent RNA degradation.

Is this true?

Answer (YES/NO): NO